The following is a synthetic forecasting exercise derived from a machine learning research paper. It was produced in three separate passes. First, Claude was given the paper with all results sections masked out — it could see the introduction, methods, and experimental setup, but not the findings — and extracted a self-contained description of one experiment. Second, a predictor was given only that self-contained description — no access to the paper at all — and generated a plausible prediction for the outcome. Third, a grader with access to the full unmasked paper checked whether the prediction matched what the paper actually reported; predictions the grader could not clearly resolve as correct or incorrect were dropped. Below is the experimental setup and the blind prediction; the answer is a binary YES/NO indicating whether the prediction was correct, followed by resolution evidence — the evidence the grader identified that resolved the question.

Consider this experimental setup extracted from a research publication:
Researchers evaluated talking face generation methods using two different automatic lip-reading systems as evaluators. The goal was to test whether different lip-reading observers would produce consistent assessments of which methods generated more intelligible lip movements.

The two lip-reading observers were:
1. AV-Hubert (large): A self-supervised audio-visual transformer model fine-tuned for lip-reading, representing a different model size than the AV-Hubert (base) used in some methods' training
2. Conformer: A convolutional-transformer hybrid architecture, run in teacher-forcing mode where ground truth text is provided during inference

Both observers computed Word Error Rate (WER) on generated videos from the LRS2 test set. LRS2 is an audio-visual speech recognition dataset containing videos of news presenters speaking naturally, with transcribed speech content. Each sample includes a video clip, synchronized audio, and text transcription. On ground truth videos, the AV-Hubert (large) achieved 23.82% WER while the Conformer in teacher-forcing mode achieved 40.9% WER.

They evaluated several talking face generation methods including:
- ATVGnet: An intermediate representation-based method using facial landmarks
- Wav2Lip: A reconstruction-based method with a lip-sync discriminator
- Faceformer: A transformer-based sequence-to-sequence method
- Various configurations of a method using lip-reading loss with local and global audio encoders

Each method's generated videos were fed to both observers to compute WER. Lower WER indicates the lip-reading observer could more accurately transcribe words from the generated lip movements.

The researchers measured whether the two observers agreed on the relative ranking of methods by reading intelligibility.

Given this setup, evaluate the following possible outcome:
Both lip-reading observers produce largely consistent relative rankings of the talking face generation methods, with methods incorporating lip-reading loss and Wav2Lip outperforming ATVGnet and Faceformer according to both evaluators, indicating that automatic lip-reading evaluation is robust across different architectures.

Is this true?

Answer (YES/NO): YES